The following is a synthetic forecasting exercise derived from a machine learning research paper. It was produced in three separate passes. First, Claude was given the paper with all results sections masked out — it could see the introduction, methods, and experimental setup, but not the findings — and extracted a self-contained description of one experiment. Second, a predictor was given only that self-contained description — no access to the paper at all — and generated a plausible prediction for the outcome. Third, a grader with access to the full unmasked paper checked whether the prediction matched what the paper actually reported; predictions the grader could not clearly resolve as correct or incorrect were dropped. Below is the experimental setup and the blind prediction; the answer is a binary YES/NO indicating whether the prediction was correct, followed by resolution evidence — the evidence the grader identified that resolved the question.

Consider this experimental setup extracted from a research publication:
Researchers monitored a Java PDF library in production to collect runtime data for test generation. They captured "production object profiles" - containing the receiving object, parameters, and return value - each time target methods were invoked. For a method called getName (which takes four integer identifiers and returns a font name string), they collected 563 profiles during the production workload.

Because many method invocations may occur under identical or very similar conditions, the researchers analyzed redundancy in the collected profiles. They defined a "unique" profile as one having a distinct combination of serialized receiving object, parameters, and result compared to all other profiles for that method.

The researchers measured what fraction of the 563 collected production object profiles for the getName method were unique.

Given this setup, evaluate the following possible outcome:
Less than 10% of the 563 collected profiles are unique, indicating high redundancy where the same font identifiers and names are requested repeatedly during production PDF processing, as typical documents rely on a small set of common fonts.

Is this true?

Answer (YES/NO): NO